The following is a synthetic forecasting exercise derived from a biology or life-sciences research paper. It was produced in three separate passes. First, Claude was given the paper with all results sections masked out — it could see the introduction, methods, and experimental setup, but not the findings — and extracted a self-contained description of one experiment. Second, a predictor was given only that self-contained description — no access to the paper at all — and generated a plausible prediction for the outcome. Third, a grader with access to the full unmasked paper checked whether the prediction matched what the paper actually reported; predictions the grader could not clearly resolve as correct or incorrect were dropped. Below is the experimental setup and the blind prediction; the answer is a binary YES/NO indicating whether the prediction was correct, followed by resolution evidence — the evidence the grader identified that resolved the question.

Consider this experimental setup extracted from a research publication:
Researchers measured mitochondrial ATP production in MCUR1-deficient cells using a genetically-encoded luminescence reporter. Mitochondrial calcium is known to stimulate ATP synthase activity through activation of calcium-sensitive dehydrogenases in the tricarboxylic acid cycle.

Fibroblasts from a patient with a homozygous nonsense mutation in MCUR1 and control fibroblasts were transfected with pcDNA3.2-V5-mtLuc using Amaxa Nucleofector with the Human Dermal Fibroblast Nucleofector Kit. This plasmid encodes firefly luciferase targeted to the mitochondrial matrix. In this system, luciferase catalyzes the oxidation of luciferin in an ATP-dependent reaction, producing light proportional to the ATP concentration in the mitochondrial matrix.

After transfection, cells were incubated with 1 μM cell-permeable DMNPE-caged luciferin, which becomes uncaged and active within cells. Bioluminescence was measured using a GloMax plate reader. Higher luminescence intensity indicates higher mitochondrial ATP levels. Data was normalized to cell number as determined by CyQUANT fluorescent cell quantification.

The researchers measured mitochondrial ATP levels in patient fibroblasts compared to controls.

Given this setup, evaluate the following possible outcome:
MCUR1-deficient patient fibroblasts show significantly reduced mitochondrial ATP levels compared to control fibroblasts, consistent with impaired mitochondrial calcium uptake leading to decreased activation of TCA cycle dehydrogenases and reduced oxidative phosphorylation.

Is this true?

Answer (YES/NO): YES